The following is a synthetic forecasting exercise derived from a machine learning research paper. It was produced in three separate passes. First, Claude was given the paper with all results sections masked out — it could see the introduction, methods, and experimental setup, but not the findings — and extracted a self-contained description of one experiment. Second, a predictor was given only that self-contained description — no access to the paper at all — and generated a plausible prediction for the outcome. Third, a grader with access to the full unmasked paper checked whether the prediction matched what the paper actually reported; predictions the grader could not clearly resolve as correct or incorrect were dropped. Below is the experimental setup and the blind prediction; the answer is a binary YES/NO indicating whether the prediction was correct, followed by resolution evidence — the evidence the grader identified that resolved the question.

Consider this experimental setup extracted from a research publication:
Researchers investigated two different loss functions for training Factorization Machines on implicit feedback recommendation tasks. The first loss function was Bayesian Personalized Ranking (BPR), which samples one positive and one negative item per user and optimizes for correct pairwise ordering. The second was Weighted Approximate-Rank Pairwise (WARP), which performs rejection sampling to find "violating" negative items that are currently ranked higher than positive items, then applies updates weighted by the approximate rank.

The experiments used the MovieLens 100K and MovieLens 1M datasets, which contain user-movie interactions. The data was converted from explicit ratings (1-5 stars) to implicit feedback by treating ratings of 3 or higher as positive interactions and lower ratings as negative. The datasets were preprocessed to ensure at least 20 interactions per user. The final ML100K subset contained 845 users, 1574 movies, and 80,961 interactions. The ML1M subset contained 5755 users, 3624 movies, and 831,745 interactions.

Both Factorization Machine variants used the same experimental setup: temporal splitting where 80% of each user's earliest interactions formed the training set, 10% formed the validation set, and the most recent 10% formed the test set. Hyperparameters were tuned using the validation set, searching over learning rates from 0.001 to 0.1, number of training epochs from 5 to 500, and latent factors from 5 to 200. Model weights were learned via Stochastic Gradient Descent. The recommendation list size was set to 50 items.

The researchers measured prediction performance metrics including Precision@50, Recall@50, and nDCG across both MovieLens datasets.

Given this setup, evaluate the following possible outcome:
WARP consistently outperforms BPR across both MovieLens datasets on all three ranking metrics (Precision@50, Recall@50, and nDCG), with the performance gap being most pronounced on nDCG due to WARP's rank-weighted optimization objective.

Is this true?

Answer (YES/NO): NO